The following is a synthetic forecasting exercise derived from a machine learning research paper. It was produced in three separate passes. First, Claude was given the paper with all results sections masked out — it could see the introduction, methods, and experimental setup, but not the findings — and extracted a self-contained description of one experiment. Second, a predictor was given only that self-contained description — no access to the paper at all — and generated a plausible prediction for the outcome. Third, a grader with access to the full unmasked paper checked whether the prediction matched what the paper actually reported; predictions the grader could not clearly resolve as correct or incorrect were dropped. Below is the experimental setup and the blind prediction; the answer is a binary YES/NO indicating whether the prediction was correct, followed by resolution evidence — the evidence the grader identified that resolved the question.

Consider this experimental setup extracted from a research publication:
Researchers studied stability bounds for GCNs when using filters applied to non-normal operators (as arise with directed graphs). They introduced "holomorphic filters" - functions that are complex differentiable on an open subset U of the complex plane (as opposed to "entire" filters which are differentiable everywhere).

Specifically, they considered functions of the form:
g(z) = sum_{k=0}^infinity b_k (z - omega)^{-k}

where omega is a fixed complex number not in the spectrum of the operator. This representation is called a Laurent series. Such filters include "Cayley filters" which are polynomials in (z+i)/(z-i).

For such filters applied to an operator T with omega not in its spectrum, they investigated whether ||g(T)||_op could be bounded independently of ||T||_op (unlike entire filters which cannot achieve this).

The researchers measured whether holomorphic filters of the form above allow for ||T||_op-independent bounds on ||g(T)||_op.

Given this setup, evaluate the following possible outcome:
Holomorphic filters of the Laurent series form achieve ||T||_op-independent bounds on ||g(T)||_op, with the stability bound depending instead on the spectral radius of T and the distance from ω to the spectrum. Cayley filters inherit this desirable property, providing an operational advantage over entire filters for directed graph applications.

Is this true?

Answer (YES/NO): NO